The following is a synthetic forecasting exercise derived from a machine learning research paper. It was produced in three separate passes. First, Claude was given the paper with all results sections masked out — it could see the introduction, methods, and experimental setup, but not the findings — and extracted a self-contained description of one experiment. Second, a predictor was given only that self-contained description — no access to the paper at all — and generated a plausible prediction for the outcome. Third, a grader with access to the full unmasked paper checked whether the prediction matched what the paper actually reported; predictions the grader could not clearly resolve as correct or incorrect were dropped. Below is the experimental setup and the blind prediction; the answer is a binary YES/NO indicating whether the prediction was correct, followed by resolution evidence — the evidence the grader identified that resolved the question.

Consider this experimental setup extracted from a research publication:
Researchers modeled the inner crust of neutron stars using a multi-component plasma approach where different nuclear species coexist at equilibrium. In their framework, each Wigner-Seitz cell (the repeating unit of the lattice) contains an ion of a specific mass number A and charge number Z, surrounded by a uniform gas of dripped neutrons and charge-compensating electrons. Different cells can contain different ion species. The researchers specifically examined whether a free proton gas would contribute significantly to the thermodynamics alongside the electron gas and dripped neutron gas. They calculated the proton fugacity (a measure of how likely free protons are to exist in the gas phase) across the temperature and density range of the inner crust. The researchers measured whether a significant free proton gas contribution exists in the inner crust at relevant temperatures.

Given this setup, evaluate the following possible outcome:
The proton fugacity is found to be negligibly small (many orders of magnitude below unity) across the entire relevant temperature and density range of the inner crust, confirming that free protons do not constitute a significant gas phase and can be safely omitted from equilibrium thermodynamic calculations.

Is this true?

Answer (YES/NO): YES